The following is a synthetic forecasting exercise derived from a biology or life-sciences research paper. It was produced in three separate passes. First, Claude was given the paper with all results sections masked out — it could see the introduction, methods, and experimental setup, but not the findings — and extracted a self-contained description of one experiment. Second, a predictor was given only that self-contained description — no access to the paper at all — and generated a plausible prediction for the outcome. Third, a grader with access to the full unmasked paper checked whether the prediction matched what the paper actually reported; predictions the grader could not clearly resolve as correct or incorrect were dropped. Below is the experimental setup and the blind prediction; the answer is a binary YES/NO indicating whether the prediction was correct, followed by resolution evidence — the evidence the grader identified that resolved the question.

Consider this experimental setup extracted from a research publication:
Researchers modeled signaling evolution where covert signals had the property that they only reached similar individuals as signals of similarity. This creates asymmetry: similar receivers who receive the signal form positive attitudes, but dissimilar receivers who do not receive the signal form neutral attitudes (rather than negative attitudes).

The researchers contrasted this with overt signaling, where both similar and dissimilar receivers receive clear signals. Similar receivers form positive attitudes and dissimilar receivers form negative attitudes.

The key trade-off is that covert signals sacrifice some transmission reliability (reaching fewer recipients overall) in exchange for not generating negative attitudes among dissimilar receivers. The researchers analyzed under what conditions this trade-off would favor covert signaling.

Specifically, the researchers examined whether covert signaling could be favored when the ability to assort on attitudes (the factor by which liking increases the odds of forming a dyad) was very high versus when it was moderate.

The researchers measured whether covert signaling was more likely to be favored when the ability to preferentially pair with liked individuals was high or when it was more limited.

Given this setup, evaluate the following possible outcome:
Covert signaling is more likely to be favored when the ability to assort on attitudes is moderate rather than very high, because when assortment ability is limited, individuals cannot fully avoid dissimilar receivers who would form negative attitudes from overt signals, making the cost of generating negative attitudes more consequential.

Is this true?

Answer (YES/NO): YES